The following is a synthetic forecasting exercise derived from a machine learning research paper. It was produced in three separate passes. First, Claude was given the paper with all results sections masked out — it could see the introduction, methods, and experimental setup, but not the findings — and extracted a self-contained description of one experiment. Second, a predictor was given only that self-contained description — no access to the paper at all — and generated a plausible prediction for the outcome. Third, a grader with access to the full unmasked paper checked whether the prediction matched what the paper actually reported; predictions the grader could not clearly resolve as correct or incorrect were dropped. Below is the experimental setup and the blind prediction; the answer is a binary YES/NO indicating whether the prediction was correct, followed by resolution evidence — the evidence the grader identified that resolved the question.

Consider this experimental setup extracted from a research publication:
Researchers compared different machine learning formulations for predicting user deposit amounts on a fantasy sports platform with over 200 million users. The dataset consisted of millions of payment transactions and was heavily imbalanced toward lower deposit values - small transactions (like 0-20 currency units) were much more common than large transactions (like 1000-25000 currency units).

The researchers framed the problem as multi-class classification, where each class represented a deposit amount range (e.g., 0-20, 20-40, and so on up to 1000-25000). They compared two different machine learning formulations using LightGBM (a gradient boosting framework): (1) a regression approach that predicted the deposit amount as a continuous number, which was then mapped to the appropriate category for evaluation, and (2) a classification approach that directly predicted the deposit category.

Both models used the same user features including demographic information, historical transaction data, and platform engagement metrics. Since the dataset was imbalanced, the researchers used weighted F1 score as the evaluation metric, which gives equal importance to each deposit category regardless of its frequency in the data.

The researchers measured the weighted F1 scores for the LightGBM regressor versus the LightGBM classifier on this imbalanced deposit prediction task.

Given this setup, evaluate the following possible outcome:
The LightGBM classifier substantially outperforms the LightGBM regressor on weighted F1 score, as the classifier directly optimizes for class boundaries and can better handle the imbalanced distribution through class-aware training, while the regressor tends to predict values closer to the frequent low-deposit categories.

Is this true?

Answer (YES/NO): YES